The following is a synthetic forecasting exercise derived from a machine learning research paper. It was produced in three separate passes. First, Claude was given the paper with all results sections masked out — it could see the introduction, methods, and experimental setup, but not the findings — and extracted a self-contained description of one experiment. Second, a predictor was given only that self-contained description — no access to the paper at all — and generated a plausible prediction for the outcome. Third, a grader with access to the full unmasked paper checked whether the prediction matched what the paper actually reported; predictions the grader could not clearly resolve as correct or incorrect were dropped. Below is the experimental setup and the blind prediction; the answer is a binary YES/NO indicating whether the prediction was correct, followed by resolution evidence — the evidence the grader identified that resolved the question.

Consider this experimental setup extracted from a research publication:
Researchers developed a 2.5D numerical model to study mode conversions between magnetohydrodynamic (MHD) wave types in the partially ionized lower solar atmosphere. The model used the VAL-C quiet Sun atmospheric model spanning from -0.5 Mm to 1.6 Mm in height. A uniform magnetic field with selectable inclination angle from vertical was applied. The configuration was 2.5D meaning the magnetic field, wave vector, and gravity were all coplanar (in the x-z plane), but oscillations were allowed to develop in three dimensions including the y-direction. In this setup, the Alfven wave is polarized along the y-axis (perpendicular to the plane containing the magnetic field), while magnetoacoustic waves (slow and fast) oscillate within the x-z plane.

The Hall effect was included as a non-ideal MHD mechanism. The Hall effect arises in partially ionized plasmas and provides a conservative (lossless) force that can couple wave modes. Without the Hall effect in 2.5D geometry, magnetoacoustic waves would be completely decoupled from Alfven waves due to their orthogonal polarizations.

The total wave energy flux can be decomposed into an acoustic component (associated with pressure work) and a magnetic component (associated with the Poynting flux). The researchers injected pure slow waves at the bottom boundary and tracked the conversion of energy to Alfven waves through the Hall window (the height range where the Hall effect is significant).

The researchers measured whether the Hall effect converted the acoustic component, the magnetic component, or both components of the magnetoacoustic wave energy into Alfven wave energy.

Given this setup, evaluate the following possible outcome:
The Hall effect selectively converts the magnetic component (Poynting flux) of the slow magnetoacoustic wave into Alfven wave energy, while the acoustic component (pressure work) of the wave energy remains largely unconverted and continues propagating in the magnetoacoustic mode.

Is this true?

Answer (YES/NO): YES